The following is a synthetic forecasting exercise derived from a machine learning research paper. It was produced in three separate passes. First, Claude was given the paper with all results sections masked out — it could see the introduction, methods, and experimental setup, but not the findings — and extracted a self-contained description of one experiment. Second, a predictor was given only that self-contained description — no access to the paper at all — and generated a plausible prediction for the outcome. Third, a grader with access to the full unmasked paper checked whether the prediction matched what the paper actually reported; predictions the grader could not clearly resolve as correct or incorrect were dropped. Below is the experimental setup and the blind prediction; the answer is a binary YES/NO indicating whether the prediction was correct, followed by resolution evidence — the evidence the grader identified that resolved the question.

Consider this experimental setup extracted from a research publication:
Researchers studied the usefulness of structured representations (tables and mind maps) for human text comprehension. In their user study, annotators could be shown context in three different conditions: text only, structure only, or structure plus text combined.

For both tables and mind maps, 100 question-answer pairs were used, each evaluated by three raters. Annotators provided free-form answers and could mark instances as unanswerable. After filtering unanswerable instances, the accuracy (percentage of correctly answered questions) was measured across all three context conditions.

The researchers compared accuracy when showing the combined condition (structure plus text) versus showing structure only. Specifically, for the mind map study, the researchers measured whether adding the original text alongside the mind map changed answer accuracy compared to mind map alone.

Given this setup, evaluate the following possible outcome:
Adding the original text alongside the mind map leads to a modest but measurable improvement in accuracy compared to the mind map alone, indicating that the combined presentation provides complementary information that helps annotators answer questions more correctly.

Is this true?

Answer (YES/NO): NO